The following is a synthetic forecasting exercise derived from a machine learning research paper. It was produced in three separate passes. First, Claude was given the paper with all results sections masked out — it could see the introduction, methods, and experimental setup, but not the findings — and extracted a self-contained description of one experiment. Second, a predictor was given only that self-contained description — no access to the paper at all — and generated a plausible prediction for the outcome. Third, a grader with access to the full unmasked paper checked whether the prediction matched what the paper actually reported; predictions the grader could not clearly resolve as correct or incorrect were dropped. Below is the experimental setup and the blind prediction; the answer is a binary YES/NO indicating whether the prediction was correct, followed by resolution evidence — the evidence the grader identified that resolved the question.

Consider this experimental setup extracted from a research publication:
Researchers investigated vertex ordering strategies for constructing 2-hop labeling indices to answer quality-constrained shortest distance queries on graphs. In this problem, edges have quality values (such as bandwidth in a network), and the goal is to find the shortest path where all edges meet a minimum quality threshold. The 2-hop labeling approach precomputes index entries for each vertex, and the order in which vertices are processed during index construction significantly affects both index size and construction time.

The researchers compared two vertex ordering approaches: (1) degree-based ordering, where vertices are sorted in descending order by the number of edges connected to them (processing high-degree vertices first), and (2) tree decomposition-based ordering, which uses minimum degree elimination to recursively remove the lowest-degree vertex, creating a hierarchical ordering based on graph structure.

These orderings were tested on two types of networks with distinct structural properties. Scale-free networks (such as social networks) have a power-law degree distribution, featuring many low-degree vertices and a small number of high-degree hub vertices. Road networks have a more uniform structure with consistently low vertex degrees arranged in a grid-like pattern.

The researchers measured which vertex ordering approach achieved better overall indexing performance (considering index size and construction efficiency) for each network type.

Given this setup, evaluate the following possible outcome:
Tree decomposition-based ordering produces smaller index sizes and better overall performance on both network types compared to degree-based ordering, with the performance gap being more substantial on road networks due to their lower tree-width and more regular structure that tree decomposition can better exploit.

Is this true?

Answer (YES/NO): NO